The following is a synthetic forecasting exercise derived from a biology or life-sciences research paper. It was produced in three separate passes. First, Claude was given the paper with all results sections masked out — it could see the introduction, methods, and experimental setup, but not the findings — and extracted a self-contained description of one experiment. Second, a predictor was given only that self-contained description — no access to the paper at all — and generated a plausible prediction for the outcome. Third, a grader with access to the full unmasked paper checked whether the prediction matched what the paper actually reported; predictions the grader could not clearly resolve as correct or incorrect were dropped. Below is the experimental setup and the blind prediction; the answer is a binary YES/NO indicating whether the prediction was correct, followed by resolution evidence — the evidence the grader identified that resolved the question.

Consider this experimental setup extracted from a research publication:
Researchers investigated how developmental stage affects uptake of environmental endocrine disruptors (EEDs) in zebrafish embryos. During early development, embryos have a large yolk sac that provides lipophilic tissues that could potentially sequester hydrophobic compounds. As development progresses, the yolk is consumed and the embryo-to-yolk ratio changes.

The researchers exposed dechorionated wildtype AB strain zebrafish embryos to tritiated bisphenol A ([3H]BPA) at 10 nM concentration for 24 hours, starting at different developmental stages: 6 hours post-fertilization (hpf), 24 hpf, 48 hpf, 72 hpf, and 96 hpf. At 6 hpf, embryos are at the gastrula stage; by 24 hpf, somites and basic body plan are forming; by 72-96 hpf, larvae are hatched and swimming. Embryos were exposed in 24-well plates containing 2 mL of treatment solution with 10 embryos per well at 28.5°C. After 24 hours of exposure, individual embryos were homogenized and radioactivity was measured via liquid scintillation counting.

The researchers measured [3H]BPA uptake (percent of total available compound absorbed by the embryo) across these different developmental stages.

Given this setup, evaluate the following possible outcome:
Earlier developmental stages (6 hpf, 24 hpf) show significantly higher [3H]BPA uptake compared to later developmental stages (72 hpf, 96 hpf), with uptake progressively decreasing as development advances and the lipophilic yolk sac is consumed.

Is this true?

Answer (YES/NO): NO